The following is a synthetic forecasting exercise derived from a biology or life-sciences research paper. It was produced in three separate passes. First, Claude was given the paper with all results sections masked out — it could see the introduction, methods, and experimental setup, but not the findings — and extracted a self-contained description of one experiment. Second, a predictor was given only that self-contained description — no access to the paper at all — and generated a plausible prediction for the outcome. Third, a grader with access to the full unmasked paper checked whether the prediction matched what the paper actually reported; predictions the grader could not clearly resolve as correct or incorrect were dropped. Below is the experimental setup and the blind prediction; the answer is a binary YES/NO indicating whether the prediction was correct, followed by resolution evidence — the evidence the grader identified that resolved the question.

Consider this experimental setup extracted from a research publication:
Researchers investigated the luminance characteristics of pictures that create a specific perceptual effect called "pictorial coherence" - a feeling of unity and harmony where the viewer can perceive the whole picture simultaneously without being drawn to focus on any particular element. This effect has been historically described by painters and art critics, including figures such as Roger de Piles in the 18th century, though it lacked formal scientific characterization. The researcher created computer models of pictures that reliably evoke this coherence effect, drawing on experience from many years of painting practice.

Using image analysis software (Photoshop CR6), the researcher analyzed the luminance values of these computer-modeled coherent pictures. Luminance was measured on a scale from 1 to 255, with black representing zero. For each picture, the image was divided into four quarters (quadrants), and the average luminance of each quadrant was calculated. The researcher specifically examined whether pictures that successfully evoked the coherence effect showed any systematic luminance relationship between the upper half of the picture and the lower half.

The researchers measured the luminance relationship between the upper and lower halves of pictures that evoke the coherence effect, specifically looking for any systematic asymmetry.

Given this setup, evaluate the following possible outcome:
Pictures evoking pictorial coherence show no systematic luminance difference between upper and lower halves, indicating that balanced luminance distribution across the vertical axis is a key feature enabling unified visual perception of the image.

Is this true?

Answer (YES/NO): NO